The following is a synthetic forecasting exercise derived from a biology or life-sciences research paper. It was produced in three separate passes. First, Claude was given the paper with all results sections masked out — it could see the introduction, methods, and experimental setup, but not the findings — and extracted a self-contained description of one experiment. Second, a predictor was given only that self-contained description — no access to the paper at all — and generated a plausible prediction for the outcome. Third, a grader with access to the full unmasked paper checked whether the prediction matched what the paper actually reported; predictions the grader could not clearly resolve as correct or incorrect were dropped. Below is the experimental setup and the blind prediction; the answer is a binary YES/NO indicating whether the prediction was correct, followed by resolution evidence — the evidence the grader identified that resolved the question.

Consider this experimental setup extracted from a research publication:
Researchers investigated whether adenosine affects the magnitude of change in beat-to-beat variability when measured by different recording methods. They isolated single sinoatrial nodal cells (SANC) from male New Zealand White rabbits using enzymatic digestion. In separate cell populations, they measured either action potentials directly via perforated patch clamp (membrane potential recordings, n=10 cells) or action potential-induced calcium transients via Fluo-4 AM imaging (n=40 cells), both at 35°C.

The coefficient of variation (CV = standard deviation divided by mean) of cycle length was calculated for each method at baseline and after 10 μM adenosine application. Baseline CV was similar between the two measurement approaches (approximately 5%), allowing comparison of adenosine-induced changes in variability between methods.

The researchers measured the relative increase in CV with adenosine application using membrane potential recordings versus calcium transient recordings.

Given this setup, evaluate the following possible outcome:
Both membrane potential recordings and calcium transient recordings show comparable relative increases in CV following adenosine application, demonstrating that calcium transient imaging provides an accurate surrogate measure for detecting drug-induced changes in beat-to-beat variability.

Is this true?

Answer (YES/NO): NO